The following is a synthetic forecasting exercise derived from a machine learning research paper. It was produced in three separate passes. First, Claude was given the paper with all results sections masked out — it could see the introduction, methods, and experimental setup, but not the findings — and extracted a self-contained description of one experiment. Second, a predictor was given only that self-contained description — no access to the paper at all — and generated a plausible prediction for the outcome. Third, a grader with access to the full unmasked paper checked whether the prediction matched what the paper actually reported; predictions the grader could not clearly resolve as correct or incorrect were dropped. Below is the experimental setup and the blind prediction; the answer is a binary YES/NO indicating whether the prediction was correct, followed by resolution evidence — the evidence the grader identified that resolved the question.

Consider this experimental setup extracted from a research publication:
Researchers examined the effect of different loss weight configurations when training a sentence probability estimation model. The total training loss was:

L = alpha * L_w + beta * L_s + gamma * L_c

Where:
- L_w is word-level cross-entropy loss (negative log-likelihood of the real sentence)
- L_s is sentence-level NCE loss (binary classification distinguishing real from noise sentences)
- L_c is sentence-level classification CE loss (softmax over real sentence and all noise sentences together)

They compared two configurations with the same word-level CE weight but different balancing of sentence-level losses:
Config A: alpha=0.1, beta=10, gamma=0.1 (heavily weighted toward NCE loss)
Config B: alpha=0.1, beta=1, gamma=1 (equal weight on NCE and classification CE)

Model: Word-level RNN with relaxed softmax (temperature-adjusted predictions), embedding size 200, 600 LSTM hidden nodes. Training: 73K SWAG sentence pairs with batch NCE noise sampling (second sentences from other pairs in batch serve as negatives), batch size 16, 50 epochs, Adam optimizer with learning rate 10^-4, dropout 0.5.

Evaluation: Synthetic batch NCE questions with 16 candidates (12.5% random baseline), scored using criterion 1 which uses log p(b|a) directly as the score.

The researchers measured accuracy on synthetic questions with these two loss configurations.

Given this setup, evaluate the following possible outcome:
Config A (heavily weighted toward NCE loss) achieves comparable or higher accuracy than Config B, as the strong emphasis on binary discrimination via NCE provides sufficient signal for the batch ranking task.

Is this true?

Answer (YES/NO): NO